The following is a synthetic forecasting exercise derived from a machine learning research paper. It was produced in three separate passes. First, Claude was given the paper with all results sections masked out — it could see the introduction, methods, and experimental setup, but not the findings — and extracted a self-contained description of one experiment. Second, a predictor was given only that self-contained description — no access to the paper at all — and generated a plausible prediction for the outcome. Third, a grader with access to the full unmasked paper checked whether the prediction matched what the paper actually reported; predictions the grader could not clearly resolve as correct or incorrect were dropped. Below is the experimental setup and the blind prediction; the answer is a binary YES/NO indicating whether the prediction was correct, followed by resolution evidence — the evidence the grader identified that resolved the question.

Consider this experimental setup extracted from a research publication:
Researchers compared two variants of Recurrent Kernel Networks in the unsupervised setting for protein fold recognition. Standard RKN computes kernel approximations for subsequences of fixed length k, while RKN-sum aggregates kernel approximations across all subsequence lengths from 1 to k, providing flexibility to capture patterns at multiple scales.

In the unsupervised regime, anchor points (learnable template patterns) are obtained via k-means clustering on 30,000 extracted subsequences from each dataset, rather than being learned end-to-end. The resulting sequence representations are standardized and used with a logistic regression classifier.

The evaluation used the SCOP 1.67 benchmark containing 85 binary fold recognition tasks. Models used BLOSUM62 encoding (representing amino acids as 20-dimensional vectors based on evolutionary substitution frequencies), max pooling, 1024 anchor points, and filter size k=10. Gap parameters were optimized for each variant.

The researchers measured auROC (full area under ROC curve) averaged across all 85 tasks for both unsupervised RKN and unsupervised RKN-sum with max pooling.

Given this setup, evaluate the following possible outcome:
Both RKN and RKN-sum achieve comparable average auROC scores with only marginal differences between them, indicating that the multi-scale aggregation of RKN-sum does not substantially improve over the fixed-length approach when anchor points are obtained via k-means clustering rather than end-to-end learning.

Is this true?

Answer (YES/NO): NO